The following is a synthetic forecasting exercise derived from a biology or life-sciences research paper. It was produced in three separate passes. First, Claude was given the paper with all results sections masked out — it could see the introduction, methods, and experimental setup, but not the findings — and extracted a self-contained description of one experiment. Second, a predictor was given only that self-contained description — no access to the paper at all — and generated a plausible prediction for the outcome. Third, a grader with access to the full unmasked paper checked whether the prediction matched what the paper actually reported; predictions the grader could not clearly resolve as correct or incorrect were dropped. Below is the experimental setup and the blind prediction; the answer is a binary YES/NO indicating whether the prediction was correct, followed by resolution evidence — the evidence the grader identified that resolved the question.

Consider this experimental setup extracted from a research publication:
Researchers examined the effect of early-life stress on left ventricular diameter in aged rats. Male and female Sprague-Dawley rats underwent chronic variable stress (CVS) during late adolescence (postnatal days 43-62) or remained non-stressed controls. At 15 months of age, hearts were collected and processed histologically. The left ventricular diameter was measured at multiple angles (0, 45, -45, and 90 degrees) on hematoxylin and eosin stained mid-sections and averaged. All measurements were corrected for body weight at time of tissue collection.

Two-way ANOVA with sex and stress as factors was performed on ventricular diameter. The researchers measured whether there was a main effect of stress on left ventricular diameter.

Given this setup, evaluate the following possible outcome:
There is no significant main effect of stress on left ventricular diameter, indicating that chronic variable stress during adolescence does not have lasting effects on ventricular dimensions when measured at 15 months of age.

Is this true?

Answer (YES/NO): NO